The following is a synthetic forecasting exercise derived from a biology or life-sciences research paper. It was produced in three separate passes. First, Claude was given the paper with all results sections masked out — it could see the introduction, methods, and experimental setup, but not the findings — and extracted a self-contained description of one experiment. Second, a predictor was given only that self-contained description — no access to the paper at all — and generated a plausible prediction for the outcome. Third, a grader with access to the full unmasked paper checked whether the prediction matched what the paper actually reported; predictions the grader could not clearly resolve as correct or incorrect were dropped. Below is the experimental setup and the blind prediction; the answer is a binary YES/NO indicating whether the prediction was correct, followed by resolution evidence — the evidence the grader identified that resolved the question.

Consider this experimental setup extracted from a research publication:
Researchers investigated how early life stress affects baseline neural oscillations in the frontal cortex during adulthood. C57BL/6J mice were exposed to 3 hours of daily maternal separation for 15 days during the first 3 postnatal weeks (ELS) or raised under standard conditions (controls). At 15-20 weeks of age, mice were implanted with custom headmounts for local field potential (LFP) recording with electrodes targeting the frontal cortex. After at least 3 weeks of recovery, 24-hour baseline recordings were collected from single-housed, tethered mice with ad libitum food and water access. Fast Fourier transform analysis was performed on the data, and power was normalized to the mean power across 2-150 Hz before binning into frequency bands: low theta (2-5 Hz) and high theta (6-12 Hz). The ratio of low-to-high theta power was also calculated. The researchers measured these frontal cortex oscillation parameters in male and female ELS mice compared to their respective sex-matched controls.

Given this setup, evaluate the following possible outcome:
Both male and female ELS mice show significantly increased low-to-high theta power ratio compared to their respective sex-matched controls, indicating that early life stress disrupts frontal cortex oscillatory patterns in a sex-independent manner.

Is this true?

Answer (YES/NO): NO